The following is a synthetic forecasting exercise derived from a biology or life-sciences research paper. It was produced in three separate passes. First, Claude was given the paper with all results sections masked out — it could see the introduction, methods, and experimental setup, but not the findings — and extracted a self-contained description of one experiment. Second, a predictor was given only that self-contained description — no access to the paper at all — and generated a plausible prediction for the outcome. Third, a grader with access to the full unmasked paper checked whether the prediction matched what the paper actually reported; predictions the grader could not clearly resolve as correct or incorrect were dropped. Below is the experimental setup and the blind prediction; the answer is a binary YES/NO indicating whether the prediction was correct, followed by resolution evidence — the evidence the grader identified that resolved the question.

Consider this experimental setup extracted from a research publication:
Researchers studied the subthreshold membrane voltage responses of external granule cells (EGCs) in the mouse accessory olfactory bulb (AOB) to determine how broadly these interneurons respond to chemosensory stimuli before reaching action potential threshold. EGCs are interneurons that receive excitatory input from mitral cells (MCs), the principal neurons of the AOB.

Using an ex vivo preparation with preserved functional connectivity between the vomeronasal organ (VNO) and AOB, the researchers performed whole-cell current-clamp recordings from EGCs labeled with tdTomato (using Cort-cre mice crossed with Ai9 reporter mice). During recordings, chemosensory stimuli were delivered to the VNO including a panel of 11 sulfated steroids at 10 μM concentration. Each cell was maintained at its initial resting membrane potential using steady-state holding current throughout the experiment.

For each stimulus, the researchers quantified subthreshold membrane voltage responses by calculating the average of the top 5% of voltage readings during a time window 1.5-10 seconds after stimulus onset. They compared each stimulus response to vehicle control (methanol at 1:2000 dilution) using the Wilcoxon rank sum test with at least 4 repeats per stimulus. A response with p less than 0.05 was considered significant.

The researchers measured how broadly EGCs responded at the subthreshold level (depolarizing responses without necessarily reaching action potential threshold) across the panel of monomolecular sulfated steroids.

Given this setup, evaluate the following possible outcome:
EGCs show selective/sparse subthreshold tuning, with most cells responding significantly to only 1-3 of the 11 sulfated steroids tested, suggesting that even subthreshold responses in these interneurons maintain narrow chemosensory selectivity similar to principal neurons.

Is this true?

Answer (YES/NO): NO